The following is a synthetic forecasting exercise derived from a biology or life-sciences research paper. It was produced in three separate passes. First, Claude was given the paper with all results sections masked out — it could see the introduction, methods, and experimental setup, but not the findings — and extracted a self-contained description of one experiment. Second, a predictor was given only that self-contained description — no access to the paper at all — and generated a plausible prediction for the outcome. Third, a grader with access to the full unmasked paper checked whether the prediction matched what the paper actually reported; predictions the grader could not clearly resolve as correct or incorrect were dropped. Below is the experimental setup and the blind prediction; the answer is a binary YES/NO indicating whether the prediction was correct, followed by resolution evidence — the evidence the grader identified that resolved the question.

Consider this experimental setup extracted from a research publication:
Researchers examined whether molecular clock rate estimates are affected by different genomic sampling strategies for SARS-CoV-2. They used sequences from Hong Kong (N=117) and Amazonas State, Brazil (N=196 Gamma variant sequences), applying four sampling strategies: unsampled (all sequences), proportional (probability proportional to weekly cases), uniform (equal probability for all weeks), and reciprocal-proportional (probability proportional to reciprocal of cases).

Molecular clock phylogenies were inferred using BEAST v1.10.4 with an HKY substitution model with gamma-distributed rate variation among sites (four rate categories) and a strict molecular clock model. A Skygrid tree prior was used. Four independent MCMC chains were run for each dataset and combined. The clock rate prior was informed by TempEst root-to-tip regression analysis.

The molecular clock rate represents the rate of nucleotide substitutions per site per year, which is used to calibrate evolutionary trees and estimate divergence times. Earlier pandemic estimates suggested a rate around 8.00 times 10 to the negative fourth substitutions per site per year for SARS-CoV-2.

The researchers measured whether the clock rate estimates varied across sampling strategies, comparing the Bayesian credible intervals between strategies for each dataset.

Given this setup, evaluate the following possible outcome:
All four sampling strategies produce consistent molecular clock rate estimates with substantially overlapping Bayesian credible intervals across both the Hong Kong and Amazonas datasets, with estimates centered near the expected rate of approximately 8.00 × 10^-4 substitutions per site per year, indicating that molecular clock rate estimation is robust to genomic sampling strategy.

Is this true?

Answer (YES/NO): NO